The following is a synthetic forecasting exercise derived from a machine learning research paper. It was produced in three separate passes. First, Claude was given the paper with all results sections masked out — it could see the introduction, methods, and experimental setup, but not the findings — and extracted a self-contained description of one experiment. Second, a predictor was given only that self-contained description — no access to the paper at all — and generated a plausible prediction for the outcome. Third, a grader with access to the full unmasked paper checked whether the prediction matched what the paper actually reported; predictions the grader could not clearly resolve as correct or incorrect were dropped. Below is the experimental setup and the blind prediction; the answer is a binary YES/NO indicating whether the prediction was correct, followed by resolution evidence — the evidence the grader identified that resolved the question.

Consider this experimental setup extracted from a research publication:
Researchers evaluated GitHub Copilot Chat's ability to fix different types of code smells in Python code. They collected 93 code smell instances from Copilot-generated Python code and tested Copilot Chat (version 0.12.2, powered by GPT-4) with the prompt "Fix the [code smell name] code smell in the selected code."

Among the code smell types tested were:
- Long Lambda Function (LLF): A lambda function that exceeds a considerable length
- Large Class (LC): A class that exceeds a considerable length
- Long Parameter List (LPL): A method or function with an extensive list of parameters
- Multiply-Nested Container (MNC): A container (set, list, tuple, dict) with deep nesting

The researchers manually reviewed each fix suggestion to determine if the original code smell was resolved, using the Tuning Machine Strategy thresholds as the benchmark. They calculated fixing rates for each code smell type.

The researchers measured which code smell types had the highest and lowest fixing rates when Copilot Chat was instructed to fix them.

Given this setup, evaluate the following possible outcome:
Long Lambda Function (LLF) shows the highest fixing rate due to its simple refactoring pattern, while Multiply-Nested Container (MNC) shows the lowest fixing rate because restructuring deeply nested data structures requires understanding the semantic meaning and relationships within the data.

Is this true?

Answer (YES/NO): NO